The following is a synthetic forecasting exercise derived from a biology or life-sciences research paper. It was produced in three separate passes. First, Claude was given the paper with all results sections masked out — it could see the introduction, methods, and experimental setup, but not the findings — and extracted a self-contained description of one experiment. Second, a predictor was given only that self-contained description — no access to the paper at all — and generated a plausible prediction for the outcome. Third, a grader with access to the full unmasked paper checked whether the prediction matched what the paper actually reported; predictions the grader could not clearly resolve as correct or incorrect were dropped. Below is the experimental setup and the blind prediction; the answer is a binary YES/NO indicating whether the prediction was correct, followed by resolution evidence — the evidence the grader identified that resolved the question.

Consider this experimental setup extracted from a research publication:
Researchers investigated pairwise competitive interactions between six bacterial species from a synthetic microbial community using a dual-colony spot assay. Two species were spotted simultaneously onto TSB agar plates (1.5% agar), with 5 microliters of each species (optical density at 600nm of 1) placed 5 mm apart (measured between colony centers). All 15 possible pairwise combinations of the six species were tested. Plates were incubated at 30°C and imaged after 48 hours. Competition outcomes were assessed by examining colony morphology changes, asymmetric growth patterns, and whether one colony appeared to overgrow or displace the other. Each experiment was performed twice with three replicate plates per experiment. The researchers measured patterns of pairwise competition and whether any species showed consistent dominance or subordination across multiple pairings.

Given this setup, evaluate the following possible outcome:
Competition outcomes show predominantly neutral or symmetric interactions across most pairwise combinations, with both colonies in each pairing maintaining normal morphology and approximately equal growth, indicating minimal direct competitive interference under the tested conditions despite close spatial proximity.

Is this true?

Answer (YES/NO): NO